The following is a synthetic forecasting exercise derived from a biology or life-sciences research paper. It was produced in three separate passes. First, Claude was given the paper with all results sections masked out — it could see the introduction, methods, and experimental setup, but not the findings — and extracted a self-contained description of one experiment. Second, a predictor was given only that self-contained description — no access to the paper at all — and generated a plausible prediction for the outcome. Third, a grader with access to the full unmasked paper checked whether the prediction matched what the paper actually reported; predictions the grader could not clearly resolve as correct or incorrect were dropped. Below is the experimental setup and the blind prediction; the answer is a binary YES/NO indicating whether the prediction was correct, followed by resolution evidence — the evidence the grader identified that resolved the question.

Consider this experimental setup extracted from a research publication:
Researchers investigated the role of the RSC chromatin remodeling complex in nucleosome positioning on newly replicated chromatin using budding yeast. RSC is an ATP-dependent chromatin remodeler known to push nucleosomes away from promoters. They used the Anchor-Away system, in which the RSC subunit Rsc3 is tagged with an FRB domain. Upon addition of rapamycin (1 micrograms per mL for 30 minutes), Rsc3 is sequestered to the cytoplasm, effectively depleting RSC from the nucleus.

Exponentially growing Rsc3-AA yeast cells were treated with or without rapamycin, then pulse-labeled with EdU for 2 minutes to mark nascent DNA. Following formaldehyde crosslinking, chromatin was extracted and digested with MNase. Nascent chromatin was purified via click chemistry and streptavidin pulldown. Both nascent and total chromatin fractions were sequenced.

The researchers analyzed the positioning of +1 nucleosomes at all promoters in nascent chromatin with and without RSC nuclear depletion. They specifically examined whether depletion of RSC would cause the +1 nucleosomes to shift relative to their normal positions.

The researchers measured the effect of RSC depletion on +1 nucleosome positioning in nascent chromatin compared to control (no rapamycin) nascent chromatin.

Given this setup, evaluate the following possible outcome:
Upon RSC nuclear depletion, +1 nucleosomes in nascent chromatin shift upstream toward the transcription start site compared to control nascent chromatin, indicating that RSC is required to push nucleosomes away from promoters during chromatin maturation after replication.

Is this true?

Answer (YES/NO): NO